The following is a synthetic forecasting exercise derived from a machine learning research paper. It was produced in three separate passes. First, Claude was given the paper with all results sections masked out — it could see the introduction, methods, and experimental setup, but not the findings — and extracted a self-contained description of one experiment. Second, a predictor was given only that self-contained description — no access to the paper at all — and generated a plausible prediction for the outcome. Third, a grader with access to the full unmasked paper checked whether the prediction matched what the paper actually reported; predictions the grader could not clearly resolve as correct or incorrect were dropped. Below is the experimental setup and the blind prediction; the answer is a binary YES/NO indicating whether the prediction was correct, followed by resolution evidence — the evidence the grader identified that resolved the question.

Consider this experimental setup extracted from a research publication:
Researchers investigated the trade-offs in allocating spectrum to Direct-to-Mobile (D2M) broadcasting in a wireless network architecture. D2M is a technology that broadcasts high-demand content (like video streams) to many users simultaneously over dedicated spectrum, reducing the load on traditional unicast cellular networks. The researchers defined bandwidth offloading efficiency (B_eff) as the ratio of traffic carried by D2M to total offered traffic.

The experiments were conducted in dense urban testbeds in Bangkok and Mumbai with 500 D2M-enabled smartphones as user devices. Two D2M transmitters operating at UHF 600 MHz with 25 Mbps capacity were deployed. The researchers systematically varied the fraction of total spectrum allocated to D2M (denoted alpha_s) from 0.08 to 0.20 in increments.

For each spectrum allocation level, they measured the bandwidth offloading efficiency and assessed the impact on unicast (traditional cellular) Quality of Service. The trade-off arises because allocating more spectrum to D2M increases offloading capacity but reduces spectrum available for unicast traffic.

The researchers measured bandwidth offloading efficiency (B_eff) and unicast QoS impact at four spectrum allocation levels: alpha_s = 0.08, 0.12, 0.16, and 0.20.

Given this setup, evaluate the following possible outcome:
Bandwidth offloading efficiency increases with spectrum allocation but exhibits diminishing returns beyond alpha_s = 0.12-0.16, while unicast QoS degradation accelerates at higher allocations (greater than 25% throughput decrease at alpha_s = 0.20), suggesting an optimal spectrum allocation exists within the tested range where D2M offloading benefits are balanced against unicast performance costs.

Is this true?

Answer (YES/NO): NO